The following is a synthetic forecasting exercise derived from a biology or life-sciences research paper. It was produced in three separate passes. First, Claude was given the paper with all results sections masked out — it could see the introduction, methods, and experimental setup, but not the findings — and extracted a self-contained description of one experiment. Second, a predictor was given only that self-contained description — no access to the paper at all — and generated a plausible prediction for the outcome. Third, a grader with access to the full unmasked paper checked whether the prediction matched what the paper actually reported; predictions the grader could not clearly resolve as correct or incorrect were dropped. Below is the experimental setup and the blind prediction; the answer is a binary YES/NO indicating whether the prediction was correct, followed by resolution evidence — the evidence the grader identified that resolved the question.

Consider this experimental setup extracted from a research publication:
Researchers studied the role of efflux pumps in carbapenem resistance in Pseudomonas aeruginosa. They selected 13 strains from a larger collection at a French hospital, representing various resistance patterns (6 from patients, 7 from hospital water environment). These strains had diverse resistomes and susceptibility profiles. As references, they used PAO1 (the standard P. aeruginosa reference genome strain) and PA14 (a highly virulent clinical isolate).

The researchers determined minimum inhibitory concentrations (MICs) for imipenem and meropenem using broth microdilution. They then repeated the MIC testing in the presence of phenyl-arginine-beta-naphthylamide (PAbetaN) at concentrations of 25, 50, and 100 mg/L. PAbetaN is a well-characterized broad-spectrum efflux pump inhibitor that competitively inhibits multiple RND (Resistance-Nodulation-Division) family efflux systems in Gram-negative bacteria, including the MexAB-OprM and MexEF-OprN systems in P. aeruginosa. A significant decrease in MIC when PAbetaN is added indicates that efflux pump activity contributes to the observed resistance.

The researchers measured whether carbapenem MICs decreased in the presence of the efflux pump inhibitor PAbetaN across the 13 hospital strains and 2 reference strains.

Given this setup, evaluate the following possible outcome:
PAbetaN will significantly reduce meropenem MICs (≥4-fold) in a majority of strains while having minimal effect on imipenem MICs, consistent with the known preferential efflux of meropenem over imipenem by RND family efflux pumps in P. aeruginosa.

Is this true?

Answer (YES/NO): NO